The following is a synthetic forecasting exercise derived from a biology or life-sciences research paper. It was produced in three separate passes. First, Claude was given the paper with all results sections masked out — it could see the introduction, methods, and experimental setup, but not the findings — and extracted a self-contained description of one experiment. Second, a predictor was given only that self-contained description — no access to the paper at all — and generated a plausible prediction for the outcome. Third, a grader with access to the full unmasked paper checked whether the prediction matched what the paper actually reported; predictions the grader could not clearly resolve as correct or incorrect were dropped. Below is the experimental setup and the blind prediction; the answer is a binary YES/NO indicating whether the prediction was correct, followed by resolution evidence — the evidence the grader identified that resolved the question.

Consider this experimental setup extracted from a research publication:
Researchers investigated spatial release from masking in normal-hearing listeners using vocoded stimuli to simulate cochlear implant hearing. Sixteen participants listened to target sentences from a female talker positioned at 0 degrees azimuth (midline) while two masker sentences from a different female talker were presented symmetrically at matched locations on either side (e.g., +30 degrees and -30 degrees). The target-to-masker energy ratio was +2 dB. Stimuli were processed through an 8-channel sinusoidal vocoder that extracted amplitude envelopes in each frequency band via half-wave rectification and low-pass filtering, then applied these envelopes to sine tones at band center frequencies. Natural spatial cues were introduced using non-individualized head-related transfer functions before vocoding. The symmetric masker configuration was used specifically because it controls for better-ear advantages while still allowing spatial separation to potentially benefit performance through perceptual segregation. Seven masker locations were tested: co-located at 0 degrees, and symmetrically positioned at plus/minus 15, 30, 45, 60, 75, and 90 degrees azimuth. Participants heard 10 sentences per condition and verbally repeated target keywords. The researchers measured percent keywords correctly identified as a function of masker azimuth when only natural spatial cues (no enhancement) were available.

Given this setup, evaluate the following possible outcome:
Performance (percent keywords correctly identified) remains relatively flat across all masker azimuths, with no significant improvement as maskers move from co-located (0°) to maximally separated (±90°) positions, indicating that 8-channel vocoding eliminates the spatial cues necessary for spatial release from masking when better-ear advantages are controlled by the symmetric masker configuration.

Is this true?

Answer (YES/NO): NO